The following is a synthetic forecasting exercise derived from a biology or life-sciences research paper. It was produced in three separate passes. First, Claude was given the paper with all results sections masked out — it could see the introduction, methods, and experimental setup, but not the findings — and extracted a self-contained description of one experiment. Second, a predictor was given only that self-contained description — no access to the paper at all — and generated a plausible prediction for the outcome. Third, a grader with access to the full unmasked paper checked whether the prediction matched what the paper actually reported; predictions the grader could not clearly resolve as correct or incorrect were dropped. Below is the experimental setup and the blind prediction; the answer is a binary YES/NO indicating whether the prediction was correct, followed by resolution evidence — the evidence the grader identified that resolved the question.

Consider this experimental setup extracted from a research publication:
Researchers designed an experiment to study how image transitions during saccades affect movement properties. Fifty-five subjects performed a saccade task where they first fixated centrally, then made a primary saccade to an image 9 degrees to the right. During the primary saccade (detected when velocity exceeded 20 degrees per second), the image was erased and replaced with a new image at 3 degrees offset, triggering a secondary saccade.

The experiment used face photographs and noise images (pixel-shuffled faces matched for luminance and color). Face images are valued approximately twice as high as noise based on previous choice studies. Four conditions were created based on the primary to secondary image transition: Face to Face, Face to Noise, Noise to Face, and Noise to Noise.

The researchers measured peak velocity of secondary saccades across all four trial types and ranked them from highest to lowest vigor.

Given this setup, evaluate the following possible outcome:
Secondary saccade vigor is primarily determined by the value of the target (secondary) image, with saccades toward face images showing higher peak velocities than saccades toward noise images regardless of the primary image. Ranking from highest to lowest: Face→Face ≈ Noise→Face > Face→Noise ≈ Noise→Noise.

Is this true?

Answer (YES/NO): NO